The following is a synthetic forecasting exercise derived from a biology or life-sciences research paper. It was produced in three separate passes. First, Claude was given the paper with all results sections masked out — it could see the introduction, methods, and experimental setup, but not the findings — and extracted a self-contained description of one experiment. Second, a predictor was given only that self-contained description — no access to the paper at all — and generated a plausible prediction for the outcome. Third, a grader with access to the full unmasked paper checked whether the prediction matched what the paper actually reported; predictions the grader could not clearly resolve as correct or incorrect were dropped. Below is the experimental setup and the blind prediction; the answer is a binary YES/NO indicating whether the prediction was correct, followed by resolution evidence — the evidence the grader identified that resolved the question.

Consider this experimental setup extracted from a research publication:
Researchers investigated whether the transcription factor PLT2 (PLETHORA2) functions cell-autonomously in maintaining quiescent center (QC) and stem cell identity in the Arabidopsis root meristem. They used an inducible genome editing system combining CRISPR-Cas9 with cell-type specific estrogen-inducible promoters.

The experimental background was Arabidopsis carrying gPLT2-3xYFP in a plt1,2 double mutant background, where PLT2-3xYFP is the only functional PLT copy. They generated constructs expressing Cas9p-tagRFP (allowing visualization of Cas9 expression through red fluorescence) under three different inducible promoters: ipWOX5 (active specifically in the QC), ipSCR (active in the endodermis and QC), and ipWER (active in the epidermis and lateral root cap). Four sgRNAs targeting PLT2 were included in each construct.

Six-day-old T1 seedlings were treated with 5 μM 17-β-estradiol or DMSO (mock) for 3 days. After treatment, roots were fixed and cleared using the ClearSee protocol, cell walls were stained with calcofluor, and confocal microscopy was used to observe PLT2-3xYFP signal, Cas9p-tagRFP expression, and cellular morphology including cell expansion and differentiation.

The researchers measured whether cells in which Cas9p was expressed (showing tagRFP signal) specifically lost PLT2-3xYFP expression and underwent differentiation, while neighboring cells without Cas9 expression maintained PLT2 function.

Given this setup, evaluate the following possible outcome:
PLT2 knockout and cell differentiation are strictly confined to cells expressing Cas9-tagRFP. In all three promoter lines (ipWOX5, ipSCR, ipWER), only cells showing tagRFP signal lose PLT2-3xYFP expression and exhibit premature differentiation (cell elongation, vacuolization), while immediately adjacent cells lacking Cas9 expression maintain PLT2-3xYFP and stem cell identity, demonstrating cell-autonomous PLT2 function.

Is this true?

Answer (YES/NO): NO